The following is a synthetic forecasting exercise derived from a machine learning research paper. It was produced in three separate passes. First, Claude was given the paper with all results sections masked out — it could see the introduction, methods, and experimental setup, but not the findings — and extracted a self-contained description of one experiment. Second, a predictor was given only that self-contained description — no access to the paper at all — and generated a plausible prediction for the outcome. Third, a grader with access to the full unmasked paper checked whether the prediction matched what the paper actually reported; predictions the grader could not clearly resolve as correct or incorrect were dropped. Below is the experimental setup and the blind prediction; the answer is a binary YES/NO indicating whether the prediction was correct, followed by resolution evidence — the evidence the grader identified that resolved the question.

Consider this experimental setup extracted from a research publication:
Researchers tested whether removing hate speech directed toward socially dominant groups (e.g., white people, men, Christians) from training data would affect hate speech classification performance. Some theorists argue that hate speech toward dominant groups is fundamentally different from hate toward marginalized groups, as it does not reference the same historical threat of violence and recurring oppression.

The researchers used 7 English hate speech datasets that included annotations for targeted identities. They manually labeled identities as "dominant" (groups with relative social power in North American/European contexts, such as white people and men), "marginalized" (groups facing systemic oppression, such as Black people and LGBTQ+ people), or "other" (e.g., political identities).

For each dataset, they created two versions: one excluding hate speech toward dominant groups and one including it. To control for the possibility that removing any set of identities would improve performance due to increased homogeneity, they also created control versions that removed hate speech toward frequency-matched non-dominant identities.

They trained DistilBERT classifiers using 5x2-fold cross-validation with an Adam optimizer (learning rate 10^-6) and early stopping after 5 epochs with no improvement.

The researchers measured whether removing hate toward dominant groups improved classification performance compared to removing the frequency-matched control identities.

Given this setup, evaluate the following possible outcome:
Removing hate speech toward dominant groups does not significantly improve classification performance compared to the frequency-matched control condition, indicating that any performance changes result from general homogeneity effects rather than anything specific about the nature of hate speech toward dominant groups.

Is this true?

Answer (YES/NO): YES